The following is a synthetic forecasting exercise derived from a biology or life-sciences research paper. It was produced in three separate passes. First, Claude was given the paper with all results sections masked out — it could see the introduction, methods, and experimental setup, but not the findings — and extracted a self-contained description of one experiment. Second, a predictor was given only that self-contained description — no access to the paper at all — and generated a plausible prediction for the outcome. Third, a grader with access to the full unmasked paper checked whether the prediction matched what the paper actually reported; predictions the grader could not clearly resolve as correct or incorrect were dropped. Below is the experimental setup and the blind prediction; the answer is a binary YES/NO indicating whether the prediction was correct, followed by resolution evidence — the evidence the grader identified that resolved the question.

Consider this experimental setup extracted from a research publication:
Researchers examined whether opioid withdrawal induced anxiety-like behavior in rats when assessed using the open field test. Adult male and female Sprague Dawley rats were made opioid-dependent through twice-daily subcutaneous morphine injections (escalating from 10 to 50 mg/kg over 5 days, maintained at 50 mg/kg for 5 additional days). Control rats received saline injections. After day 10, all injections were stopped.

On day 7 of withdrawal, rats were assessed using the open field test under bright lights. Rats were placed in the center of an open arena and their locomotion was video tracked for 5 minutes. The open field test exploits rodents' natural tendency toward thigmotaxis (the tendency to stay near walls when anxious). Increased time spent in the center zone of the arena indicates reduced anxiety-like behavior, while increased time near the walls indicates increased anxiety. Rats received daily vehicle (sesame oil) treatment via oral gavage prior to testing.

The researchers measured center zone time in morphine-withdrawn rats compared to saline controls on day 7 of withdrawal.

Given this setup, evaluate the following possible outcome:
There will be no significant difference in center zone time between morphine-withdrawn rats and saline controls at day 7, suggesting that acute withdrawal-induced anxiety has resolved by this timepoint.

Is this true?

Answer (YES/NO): YES